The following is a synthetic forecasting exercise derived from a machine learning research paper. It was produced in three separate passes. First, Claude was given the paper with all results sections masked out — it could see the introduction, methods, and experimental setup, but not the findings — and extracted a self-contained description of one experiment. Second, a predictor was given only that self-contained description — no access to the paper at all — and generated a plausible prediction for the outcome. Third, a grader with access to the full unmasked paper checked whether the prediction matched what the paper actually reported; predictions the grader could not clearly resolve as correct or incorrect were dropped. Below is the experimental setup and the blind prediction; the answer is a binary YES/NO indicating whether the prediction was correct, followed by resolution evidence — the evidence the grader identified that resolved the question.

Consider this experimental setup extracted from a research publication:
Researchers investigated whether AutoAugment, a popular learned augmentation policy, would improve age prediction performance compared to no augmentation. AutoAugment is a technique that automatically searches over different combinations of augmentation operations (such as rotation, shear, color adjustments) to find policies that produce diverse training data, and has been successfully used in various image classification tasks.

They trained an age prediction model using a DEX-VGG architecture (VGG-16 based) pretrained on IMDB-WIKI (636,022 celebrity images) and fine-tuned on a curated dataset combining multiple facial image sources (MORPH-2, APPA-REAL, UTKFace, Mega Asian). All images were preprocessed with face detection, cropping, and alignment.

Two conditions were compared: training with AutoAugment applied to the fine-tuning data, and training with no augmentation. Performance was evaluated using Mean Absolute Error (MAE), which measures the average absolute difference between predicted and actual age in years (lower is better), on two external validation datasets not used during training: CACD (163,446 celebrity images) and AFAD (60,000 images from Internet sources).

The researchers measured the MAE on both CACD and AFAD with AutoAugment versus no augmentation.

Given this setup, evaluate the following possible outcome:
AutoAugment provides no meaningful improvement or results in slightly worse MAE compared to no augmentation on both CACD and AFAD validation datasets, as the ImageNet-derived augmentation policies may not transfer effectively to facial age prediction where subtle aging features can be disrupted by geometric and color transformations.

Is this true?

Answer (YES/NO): YES